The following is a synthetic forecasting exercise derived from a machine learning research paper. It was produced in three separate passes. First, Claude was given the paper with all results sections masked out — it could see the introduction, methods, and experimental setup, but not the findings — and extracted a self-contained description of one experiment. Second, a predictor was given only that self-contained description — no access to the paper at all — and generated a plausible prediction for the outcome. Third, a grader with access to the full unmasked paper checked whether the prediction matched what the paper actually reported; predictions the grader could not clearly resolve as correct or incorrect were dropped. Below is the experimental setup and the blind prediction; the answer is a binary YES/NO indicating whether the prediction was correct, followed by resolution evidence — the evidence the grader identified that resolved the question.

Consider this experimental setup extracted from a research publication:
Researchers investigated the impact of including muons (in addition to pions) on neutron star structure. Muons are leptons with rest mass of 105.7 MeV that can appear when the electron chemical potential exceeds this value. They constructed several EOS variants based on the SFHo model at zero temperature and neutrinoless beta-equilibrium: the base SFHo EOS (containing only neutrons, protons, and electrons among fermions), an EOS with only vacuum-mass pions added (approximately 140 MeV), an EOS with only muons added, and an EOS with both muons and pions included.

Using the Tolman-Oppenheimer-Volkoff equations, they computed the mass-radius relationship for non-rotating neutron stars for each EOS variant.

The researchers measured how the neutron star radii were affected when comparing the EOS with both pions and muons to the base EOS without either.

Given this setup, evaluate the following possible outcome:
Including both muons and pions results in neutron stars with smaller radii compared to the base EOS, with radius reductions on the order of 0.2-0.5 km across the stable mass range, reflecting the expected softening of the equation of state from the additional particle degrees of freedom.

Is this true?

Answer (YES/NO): NO